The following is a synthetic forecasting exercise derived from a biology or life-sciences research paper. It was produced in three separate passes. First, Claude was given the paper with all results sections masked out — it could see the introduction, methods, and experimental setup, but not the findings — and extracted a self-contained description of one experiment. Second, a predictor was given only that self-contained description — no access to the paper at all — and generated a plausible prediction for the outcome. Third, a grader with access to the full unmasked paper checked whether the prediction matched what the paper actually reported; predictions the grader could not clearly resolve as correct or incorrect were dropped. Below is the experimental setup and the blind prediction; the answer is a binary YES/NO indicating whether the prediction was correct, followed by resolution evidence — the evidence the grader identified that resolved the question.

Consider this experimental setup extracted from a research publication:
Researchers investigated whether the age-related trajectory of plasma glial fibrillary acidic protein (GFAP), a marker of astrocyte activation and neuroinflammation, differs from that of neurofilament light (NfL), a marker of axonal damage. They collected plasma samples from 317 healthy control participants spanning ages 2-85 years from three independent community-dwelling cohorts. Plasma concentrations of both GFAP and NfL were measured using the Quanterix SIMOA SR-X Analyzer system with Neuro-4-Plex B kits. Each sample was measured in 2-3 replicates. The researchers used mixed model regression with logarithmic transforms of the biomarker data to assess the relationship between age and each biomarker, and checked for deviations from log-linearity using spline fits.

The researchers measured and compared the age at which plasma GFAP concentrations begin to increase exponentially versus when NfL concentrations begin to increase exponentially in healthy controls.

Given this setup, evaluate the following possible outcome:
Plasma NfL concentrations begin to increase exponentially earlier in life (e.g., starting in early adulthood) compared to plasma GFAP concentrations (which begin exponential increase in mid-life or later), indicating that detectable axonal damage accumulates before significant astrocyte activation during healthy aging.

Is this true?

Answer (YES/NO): YES